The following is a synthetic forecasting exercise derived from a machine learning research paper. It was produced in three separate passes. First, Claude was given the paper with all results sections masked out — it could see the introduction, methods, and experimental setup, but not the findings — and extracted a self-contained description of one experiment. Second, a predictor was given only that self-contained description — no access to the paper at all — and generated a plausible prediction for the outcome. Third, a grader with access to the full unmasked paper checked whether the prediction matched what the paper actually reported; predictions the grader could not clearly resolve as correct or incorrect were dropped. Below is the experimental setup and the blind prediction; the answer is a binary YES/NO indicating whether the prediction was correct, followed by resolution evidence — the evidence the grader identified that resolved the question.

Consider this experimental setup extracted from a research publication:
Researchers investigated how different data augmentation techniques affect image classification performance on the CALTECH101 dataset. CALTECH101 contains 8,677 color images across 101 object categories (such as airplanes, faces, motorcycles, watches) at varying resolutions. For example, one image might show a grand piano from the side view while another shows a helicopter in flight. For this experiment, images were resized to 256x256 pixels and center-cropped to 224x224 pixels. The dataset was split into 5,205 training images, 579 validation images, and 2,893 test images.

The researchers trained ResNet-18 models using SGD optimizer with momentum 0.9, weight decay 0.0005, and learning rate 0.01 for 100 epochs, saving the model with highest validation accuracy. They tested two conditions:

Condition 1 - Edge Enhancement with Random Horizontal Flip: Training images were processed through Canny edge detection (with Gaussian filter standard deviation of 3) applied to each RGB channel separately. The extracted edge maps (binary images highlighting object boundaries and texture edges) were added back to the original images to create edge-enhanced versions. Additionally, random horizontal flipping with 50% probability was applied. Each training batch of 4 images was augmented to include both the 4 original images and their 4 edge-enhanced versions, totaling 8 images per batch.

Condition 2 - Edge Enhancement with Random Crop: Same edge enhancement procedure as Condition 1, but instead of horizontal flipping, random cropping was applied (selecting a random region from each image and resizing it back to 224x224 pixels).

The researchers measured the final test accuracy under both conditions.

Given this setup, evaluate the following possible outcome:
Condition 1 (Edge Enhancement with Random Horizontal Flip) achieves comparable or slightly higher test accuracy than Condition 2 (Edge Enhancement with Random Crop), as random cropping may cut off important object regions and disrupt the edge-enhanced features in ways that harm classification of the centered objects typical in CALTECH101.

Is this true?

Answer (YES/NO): NO